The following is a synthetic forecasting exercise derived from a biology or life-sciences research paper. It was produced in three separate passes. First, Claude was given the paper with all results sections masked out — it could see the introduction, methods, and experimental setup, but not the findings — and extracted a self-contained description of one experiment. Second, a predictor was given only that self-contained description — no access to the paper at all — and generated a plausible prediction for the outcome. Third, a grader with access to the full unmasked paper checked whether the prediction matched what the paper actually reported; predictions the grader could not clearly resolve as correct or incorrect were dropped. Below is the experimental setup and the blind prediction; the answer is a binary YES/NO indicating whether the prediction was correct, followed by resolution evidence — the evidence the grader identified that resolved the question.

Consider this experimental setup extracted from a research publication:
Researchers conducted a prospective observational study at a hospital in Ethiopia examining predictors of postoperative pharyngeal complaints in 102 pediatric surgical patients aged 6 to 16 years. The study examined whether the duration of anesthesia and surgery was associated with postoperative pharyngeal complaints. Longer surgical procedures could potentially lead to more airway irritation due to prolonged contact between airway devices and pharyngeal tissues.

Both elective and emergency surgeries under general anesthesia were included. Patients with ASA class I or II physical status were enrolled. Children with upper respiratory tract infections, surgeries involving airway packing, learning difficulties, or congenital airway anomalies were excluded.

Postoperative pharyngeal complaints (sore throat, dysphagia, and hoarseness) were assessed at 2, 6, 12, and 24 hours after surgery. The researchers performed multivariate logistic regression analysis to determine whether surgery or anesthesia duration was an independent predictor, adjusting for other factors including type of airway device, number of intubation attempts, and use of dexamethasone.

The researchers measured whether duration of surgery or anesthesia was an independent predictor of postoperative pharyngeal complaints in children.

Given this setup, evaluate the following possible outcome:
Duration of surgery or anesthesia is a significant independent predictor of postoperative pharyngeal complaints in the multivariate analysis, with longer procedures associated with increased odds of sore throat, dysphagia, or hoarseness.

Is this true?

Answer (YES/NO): NO